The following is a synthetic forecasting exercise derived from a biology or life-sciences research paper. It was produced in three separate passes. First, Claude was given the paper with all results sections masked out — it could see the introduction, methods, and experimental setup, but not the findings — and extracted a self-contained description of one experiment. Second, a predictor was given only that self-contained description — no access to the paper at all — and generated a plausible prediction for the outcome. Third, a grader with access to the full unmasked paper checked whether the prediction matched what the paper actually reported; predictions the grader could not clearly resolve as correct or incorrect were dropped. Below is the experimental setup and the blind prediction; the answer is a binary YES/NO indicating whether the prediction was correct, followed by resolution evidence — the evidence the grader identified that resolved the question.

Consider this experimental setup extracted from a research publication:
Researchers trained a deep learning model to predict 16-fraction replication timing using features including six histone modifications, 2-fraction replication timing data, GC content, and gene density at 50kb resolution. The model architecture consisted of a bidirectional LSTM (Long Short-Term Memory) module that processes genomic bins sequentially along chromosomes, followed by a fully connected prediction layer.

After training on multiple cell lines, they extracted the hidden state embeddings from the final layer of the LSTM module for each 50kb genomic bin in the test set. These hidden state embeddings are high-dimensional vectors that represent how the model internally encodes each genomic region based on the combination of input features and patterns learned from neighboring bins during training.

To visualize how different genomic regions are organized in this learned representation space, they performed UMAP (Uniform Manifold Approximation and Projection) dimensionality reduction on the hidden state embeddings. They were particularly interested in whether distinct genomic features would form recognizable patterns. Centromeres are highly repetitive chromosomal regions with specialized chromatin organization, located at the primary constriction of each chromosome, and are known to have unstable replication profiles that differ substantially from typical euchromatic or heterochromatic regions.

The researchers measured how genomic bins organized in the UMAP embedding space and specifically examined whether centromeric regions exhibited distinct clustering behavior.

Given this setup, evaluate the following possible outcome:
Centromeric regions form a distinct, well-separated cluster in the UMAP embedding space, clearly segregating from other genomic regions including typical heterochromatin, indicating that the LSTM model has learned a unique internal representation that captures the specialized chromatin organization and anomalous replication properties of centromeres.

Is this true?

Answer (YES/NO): NO